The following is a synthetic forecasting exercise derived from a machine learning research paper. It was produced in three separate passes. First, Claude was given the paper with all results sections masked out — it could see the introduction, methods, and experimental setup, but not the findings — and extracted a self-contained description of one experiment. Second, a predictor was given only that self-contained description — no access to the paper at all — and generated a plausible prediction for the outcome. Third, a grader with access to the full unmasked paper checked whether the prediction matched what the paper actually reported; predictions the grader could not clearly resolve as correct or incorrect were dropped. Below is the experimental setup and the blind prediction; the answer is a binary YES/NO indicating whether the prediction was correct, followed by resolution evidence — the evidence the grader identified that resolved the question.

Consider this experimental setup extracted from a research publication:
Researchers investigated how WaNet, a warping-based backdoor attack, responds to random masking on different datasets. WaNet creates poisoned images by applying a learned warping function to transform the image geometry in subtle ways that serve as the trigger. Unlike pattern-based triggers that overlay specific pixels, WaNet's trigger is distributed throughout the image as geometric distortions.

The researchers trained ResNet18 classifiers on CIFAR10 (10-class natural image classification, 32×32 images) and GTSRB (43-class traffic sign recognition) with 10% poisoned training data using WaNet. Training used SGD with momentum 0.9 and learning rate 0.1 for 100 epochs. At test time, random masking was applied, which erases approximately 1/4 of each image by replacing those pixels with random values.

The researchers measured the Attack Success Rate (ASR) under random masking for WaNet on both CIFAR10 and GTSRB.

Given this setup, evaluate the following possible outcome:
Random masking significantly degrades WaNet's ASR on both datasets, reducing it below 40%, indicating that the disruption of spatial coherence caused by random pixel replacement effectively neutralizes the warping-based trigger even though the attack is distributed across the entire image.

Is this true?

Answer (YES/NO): NO